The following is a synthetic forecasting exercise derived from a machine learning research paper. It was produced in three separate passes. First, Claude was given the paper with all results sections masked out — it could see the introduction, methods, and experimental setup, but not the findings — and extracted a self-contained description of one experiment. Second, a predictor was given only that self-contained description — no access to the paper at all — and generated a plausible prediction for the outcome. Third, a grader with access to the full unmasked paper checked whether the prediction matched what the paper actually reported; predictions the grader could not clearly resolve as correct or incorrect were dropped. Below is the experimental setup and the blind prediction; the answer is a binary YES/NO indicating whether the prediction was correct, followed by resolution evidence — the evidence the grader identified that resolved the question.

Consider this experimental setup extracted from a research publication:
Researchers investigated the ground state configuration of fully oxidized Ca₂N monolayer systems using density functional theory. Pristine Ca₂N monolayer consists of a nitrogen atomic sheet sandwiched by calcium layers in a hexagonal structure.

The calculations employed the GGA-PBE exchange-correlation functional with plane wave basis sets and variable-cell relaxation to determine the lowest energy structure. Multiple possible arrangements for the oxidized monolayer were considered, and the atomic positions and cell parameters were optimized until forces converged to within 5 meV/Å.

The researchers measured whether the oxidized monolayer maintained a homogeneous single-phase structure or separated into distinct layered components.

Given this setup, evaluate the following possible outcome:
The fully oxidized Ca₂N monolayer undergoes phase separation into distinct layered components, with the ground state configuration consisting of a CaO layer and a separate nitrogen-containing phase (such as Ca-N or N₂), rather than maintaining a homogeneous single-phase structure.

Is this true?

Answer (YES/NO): YES